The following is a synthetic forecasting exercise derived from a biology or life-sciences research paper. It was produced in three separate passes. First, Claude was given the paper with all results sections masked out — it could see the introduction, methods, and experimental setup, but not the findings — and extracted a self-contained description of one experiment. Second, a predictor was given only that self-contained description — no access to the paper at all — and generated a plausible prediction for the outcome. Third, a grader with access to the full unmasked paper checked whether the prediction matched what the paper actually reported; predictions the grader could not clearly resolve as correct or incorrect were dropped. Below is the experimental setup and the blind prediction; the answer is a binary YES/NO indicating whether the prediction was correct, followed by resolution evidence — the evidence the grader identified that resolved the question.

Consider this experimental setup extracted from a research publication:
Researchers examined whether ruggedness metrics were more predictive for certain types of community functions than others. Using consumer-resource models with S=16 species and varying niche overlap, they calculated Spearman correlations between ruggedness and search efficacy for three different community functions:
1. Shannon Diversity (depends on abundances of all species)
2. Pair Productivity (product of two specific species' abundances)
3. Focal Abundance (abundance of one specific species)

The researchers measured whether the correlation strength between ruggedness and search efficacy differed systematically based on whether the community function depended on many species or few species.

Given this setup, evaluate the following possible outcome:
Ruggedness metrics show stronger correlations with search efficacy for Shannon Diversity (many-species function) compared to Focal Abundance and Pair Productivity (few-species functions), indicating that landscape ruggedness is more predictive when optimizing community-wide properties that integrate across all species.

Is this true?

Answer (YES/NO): YES